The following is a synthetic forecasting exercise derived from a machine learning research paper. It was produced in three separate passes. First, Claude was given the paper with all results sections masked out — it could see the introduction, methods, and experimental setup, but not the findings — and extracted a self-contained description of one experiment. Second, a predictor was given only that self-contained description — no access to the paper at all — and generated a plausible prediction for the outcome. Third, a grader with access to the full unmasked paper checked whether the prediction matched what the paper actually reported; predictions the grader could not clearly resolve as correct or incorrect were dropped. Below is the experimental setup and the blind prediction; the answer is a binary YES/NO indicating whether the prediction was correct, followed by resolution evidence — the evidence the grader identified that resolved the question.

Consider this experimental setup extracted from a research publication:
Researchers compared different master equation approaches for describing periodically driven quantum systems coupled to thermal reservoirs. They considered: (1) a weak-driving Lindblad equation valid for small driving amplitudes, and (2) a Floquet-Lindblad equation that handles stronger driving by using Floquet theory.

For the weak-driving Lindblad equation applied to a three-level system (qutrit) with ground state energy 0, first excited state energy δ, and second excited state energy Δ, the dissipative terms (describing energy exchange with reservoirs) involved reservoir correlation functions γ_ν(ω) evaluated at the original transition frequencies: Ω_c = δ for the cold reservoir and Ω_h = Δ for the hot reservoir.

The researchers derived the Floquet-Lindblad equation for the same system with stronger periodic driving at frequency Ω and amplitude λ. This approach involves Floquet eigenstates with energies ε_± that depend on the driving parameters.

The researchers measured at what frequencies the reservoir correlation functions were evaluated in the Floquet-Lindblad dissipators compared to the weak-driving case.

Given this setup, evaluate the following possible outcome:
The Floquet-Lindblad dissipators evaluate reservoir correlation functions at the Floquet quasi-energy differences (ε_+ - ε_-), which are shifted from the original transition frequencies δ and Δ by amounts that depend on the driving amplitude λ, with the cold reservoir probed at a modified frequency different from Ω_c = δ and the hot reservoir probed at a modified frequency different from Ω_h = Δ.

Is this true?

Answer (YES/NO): NO